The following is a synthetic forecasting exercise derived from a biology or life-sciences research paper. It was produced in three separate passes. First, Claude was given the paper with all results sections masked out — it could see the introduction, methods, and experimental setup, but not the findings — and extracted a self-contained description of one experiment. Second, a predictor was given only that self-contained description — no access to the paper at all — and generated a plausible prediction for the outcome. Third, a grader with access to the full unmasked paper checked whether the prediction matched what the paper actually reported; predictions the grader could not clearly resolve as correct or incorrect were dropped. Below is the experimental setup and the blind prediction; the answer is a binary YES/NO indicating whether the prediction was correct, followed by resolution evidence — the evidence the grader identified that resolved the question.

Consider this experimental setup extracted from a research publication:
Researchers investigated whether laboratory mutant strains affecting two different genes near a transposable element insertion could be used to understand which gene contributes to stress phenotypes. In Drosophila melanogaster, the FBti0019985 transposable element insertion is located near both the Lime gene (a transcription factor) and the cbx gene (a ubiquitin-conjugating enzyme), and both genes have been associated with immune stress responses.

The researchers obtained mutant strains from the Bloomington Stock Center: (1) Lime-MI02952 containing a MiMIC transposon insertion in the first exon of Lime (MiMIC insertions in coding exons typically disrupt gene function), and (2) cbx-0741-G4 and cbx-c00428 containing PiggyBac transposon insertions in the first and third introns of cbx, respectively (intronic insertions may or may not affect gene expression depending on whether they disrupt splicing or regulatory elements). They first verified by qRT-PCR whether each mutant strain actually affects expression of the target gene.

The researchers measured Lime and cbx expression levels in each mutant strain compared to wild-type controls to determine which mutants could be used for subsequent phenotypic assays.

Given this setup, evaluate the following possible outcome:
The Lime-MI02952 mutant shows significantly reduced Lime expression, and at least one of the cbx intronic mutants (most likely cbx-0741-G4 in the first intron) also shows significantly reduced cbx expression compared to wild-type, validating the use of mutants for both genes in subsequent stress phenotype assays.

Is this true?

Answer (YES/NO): NO